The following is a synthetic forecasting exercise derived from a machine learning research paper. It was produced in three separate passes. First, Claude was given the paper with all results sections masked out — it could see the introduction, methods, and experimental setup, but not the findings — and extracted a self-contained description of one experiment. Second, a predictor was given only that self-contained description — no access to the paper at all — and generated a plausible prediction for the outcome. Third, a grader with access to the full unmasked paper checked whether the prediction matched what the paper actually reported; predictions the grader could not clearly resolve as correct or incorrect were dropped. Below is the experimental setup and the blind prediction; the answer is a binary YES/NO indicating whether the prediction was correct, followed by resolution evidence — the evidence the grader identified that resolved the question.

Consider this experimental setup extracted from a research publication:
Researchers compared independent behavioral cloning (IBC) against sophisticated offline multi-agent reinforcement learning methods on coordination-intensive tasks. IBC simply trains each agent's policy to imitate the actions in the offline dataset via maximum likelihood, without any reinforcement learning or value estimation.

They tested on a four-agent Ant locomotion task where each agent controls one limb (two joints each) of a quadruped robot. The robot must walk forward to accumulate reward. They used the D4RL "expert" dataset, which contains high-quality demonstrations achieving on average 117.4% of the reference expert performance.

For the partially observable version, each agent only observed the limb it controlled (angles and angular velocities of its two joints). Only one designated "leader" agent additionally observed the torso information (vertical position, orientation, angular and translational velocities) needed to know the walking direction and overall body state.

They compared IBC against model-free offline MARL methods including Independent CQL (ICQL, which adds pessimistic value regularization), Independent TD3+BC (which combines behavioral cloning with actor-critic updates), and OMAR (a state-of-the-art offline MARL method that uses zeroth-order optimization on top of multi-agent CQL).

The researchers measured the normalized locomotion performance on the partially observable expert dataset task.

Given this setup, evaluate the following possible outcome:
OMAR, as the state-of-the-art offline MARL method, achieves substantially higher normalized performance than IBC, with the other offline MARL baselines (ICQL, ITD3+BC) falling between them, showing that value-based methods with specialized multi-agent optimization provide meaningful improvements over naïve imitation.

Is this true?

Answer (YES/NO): NO